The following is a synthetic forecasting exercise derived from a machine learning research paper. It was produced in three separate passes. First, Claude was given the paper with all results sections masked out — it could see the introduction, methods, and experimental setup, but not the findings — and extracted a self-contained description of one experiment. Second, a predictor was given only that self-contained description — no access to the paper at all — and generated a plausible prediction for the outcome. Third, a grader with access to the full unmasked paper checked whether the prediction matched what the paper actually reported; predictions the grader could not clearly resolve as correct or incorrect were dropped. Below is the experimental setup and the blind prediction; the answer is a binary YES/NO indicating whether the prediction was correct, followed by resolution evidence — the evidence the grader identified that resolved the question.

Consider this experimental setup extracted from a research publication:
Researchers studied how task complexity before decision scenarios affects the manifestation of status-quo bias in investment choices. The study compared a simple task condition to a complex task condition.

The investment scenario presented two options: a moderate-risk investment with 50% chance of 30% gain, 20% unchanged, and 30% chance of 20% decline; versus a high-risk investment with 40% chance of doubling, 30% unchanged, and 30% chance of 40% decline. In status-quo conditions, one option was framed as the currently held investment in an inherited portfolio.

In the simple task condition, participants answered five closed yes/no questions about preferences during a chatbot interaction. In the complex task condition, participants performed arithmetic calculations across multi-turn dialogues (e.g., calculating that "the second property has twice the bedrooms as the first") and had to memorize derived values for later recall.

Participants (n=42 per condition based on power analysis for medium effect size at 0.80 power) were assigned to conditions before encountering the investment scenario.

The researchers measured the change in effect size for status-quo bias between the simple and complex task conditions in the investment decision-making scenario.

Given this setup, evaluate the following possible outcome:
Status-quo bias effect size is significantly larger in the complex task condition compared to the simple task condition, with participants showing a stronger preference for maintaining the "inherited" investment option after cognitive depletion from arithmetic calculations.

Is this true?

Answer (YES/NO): NO